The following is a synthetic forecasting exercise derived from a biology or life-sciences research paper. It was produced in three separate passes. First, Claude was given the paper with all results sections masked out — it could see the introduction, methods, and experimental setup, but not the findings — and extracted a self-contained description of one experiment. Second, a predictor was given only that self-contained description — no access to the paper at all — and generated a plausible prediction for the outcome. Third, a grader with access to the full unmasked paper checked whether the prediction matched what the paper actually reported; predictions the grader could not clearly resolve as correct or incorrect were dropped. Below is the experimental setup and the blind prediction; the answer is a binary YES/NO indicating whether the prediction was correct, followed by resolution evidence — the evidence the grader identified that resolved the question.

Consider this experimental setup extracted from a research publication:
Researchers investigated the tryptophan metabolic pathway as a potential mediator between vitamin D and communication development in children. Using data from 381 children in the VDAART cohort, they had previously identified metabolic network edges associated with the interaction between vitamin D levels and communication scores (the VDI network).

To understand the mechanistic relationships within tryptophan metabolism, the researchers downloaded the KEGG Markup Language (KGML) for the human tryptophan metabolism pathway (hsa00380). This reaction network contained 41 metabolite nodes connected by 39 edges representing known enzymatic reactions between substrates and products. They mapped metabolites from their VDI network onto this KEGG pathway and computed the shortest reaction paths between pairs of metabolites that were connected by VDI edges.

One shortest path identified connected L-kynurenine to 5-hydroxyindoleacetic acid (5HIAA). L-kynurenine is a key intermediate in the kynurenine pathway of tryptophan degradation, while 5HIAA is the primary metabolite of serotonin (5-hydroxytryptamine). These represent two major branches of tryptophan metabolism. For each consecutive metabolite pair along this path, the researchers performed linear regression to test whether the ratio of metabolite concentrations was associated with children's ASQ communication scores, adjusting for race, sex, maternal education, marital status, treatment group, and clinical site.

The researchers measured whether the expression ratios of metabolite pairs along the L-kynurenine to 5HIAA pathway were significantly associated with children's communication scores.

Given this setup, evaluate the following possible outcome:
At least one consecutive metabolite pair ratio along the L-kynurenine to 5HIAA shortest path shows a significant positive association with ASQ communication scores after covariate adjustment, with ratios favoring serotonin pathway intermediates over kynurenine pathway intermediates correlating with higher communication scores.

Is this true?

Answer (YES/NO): NO